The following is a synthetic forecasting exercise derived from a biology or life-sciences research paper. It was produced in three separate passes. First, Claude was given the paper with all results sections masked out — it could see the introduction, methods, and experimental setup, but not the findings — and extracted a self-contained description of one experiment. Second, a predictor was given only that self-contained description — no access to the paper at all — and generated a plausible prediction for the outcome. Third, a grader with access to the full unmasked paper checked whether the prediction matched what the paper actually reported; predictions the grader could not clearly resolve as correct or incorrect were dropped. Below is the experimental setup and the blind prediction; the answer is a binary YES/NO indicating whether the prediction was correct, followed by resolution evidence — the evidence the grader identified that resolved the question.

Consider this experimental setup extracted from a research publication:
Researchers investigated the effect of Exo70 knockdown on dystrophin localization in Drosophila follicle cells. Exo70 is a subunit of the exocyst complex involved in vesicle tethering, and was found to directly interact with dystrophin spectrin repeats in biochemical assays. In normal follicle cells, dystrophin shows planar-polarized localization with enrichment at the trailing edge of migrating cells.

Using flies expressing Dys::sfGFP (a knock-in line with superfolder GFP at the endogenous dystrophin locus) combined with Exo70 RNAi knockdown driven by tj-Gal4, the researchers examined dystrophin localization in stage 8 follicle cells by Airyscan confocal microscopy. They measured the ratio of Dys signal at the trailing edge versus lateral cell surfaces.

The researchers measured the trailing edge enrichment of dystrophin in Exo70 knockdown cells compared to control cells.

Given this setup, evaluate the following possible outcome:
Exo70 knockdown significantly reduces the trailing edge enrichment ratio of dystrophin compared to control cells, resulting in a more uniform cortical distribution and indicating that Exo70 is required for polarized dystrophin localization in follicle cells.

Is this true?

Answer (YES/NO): NO